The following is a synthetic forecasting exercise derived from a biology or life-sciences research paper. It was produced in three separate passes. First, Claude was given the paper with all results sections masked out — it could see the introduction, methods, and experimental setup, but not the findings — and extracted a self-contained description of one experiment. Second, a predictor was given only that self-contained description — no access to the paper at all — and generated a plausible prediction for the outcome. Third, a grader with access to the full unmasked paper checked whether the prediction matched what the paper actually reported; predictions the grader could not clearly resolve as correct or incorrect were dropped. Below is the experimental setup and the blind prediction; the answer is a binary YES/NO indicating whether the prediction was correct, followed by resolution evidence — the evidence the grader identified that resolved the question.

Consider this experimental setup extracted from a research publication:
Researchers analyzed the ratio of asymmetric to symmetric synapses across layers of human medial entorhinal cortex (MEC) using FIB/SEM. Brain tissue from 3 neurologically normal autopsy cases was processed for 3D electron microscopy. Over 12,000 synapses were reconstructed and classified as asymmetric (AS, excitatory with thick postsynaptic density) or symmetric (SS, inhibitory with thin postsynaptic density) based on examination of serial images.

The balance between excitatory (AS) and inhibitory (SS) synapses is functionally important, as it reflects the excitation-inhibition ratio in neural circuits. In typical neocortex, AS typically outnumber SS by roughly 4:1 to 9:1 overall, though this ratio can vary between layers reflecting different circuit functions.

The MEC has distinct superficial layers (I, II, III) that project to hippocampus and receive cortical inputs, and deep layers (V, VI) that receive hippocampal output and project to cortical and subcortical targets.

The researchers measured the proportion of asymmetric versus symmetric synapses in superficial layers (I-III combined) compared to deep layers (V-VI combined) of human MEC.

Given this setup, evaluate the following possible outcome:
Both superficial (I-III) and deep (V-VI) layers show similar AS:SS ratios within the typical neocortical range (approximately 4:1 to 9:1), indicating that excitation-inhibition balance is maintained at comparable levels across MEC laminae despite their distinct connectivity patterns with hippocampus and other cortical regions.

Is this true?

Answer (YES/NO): NO